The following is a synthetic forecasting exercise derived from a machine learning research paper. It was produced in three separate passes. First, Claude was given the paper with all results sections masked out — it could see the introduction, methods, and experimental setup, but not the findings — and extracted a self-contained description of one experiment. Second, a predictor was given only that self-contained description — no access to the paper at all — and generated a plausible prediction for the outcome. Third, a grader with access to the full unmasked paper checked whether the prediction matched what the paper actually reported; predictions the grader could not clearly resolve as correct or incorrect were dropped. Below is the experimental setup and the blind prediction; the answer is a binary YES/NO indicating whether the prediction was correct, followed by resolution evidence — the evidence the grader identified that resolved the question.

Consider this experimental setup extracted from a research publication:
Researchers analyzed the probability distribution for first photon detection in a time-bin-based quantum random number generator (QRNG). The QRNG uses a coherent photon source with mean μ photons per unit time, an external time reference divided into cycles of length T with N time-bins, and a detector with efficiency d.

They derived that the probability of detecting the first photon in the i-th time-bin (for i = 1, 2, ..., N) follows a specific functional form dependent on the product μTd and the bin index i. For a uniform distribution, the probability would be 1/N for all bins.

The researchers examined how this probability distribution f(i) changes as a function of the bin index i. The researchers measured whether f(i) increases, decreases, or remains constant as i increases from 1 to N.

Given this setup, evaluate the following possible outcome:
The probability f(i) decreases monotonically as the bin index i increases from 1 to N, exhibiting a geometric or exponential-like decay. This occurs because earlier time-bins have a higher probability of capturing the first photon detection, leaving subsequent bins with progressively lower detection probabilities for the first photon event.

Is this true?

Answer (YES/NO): YES